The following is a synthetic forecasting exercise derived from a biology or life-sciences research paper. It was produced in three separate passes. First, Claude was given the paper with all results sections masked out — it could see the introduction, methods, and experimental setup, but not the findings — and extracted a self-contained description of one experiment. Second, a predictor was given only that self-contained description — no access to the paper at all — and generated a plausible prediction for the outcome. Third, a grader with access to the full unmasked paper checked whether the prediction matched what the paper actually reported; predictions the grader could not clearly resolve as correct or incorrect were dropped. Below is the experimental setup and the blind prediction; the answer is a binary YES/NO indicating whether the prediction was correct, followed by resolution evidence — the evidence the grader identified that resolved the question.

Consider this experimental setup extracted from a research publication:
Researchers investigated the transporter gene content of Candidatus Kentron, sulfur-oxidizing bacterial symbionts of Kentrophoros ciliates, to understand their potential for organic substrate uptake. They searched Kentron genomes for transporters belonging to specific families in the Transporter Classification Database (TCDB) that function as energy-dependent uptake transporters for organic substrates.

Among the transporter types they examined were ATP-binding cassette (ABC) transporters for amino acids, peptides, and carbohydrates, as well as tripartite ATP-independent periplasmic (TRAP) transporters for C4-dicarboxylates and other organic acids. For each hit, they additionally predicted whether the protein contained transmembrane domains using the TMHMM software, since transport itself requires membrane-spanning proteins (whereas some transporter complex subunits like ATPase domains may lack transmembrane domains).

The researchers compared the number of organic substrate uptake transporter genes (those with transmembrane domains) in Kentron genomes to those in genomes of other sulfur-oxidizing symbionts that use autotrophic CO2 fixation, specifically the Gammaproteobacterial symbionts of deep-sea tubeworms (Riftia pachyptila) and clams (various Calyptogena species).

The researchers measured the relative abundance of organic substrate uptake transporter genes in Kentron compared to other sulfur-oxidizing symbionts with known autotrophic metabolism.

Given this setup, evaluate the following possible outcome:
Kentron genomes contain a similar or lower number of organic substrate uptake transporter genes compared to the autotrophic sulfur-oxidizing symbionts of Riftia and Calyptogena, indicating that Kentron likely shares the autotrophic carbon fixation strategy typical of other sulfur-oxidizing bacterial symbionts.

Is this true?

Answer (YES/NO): NO